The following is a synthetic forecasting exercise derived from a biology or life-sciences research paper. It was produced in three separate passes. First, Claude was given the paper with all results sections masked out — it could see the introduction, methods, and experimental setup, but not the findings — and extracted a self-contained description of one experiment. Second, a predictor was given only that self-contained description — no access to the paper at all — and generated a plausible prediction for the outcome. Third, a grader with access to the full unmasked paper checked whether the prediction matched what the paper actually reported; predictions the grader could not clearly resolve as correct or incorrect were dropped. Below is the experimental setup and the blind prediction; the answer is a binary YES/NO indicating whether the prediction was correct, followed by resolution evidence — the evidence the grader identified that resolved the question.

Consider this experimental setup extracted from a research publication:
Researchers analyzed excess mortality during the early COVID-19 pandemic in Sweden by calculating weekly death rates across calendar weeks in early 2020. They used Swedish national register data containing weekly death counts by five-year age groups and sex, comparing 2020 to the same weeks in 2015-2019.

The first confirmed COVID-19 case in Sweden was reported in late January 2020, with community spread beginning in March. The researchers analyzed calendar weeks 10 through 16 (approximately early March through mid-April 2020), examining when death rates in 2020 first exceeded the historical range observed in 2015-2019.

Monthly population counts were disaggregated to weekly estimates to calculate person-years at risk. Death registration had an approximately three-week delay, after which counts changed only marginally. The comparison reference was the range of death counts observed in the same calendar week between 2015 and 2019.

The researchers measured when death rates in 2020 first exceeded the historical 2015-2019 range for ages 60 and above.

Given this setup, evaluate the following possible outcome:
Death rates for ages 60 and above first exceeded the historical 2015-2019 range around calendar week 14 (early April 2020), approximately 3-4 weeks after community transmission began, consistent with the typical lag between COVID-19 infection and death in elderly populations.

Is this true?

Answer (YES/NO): YES